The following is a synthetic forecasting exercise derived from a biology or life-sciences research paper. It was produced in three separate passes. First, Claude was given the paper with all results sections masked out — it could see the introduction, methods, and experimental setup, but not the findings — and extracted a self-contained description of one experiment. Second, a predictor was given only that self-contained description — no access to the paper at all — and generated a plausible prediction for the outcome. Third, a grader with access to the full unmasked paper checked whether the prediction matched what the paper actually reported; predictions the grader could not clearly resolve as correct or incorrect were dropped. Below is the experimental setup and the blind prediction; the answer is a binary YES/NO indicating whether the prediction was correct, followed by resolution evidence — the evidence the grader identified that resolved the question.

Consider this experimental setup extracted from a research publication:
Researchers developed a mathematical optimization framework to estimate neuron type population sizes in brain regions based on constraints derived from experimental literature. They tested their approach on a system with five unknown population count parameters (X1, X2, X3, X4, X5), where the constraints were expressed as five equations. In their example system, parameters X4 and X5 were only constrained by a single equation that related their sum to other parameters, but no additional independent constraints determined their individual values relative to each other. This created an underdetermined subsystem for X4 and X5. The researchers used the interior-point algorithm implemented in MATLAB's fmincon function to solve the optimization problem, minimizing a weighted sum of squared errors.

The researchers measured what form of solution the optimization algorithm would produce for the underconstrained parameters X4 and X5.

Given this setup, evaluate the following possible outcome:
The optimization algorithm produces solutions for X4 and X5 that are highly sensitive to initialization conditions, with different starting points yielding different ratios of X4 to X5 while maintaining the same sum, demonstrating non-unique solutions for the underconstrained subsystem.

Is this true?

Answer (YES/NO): YES